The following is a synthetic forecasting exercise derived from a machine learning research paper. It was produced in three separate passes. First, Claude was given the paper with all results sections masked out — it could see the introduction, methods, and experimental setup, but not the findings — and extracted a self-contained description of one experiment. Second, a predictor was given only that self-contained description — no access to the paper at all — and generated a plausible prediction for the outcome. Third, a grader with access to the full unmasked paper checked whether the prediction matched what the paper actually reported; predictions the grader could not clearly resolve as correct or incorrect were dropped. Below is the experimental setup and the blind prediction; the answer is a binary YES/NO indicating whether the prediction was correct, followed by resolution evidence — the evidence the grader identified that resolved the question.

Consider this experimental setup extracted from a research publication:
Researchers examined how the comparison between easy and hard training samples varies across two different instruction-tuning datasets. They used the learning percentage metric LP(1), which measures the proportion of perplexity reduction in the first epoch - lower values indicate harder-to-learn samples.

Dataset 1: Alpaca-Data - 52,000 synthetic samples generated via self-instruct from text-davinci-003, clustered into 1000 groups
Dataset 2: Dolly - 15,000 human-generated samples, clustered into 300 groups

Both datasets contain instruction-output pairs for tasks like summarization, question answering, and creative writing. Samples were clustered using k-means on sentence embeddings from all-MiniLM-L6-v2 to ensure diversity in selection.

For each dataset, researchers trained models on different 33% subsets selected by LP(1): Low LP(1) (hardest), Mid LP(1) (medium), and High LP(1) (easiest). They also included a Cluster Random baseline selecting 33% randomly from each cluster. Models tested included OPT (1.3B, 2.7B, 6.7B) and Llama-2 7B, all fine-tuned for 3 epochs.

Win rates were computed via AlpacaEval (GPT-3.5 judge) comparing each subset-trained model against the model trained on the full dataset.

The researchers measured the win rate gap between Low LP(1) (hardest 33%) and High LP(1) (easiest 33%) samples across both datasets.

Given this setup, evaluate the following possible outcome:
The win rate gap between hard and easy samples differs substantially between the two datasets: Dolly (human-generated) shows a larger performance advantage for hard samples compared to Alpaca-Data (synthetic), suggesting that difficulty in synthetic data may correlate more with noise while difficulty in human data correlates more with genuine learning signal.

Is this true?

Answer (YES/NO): NO